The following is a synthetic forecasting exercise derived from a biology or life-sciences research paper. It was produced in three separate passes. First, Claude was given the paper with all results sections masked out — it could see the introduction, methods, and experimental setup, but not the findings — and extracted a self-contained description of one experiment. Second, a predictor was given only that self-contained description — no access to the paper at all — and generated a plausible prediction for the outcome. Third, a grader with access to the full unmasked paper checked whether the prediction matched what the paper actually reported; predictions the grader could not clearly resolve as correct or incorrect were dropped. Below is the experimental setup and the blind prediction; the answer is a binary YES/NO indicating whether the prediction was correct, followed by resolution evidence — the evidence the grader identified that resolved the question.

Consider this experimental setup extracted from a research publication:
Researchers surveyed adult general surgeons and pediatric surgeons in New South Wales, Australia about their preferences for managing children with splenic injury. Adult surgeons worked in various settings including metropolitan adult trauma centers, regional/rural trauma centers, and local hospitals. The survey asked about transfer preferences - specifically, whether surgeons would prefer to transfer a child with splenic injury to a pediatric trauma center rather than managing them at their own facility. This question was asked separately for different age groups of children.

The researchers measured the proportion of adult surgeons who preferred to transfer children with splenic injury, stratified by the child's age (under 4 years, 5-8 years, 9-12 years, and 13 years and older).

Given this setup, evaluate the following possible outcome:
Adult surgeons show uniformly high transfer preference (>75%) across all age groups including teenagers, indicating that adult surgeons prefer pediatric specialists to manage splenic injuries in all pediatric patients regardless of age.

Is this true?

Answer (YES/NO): NO